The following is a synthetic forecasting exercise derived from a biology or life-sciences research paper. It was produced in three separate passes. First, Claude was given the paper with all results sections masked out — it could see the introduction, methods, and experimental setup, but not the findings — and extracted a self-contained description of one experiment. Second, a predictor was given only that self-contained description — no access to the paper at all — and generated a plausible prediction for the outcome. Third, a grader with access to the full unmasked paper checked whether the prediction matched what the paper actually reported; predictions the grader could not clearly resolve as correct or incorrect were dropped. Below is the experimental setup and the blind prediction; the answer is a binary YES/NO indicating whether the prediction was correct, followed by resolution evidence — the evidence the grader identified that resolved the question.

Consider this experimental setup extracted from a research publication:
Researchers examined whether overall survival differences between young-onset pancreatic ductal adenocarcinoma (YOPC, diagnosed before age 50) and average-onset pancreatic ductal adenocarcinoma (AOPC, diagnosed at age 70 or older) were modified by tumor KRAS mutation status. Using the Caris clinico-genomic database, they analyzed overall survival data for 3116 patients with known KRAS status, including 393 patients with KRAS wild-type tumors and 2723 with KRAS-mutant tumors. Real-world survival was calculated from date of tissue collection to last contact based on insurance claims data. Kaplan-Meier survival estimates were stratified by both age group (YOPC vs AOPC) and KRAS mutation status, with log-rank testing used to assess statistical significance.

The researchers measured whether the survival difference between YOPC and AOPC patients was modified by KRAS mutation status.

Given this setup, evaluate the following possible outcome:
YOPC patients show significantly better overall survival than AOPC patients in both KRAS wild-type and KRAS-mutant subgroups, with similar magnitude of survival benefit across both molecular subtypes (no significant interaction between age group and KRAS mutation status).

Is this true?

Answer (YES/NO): NO